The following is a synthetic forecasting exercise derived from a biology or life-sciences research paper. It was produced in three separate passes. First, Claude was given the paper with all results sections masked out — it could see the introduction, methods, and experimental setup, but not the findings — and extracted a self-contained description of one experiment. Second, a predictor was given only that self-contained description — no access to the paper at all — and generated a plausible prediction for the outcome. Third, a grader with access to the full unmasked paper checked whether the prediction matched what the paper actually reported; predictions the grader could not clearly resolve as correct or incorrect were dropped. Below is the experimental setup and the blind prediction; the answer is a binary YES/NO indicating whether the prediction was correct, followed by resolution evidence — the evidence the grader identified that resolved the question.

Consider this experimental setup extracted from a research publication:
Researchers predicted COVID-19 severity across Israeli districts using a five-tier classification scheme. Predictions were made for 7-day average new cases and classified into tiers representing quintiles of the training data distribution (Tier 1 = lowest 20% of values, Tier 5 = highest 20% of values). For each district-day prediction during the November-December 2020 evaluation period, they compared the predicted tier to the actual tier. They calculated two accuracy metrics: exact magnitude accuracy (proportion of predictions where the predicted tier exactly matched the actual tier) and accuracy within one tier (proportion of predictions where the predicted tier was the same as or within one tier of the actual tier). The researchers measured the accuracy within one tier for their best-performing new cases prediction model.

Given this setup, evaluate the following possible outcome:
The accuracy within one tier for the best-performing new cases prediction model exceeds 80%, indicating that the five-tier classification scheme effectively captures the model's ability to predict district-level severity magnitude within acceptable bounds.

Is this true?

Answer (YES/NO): YES